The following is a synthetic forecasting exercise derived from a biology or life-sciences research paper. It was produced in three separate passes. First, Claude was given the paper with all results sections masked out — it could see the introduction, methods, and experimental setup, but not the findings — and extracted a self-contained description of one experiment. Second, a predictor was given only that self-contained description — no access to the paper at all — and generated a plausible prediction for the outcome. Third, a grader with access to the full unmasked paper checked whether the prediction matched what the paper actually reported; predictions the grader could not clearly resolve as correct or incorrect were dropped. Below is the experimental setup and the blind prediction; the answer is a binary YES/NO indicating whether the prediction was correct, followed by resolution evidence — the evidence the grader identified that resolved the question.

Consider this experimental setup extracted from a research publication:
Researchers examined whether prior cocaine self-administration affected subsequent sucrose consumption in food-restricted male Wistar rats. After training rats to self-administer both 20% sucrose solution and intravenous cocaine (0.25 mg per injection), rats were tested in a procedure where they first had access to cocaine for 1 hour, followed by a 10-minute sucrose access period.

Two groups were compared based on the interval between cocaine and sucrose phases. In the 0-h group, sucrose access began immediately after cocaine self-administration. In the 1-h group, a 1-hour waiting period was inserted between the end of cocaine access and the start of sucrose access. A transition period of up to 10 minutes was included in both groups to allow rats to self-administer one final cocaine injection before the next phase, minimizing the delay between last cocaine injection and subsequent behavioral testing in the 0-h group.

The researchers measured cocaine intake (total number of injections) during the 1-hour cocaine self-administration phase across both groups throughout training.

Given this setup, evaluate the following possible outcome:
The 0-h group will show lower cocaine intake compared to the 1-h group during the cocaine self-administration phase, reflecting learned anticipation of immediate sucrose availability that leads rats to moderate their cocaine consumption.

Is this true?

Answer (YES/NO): NO